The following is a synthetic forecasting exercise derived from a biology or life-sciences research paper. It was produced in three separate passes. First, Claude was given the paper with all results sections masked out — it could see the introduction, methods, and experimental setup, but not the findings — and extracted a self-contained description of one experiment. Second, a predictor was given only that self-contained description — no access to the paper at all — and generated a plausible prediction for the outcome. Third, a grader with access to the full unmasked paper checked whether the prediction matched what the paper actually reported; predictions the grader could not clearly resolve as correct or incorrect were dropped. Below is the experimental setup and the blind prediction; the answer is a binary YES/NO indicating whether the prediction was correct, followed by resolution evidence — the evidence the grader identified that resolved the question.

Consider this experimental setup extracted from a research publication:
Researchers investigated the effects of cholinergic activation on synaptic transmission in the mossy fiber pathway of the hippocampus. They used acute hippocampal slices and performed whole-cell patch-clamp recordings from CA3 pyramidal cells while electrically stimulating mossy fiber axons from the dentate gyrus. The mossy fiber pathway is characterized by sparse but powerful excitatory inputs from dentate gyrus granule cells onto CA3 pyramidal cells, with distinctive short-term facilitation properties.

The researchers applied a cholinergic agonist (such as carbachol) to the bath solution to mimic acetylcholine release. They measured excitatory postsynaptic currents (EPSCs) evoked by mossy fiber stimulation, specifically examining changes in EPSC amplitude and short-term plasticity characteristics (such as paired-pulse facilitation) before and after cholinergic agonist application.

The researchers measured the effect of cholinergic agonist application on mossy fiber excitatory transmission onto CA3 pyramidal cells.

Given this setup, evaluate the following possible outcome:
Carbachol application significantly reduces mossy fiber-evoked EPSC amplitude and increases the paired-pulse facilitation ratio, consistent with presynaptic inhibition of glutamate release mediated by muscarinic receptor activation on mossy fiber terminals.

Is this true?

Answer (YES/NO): NO